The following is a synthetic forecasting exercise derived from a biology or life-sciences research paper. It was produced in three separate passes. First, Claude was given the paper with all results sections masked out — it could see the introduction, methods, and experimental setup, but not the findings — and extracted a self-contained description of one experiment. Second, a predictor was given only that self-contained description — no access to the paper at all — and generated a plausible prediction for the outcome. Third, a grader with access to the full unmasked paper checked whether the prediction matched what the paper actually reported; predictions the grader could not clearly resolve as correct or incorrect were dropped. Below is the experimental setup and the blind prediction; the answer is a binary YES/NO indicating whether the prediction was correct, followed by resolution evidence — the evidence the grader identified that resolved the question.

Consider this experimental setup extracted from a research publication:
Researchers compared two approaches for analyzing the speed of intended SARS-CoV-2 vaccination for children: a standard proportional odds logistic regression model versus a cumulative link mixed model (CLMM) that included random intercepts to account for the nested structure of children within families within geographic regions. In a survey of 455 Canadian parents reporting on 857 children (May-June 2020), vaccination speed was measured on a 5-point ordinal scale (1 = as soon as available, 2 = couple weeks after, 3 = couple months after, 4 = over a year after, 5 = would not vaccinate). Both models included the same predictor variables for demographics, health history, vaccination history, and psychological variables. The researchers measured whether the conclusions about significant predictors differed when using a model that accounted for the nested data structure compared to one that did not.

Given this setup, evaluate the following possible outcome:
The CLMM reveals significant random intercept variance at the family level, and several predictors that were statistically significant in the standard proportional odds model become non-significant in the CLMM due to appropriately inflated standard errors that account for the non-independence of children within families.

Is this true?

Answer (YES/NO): NO